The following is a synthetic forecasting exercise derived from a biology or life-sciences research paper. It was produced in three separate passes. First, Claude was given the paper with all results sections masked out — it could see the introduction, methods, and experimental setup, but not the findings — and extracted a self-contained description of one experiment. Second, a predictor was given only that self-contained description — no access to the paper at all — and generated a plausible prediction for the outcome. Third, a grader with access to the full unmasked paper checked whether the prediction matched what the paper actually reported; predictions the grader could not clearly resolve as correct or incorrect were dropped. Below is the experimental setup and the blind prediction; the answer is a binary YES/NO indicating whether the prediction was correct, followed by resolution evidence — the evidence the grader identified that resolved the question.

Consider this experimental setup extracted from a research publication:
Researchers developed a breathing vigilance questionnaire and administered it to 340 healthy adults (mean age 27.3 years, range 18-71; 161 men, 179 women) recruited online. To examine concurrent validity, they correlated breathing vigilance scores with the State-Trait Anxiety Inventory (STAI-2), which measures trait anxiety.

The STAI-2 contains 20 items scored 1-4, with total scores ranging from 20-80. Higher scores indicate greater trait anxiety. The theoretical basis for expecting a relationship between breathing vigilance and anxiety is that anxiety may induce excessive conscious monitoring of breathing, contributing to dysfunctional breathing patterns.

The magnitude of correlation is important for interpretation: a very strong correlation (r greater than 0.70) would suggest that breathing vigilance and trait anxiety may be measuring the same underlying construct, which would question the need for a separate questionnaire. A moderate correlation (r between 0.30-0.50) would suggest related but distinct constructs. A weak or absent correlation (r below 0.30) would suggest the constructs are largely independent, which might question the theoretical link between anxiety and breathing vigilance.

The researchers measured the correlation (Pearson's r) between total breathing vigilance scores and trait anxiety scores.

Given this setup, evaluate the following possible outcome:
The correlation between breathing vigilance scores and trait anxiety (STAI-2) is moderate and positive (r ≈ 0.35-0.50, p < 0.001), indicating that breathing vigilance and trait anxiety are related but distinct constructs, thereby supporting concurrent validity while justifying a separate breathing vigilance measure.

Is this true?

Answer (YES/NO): YES